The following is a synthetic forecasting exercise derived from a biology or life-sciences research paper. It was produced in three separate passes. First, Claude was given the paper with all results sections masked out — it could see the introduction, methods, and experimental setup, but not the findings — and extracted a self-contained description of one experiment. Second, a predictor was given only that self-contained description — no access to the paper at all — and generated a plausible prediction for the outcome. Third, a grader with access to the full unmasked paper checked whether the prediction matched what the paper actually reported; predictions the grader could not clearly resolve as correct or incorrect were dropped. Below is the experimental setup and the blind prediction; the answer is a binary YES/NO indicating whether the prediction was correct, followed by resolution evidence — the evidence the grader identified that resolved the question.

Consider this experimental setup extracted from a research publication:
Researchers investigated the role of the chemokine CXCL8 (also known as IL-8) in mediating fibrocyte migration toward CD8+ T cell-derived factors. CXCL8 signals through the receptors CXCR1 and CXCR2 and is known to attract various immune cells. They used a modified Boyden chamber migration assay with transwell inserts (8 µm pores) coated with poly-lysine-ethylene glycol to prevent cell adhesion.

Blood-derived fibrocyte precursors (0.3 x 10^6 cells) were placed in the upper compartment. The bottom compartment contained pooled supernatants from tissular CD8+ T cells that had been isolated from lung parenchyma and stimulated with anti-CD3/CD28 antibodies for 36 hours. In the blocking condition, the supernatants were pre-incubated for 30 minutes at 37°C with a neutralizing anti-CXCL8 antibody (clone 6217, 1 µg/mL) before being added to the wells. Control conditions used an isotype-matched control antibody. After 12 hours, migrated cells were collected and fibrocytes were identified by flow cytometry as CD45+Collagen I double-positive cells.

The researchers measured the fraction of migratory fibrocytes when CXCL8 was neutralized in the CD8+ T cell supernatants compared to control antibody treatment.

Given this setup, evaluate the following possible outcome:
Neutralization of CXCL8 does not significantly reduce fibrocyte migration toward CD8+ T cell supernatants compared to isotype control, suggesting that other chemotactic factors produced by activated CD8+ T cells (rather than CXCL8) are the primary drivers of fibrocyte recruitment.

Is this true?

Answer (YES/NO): NO